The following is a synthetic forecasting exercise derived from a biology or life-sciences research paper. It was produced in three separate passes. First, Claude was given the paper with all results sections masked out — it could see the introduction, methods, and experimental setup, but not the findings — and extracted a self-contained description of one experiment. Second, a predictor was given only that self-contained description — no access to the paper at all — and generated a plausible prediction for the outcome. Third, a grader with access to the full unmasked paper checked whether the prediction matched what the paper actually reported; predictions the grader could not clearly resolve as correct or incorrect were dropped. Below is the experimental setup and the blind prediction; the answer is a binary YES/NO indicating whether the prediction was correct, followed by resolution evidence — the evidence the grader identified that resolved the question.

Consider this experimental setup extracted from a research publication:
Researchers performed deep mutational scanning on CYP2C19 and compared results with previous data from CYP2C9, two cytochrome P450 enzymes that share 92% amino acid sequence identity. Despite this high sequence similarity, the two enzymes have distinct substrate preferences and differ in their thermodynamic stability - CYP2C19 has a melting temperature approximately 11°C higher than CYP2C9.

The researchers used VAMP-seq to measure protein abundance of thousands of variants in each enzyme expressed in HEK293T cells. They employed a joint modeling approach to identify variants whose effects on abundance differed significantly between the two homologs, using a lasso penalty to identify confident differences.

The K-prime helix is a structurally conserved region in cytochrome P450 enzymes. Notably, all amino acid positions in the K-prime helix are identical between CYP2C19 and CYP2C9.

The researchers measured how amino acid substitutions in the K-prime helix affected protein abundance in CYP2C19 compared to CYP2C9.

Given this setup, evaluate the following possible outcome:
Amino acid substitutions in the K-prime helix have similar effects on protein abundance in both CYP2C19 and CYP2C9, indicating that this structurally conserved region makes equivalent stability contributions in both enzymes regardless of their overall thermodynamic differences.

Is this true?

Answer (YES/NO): NO